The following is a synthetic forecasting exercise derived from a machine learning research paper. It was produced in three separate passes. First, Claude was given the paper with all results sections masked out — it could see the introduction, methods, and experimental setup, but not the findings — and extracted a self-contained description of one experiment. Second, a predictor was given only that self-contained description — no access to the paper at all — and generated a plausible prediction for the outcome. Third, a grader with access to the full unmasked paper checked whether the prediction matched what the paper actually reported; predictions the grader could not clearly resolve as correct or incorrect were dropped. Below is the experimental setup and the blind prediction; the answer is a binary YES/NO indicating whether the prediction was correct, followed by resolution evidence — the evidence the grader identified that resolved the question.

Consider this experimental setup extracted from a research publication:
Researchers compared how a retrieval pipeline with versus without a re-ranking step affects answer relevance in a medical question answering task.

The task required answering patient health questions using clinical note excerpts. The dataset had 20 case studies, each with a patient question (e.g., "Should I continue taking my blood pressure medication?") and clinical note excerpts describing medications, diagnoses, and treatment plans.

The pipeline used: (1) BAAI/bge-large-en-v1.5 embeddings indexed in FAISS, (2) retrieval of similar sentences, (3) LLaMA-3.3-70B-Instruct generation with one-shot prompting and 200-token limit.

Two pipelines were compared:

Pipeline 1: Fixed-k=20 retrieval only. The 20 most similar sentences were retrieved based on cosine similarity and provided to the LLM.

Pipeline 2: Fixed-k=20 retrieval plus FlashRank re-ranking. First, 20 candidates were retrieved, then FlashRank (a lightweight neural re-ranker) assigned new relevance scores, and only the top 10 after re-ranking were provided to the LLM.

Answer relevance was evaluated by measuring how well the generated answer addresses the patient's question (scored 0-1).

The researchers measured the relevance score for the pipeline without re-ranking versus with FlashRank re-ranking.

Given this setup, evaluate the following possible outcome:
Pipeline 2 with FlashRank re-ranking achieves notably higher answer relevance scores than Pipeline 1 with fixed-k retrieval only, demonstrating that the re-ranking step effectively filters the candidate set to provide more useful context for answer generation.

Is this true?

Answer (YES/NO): NO